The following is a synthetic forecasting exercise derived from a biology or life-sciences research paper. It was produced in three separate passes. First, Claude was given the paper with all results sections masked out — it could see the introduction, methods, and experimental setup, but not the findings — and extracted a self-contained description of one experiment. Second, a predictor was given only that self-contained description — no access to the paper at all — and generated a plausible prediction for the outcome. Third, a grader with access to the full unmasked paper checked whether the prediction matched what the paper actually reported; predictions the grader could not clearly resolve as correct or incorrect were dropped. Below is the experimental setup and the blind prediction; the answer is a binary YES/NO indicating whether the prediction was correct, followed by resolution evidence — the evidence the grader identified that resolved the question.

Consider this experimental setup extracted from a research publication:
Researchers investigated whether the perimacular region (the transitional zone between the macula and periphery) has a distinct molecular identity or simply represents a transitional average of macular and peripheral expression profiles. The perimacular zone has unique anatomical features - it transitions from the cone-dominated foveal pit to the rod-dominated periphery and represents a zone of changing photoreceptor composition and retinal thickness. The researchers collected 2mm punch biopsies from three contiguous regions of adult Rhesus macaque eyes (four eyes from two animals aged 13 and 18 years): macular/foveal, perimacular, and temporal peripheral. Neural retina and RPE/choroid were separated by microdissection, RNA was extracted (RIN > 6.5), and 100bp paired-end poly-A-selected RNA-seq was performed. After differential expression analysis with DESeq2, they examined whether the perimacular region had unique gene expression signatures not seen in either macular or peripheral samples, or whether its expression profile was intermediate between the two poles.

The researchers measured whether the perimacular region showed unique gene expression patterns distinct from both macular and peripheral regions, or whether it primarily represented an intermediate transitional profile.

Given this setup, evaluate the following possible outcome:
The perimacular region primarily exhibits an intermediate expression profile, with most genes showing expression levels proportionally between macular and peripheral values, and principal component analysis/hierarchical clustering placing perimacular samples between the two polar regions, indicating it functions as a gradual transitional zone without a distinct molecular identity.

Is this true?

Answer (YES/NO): YES